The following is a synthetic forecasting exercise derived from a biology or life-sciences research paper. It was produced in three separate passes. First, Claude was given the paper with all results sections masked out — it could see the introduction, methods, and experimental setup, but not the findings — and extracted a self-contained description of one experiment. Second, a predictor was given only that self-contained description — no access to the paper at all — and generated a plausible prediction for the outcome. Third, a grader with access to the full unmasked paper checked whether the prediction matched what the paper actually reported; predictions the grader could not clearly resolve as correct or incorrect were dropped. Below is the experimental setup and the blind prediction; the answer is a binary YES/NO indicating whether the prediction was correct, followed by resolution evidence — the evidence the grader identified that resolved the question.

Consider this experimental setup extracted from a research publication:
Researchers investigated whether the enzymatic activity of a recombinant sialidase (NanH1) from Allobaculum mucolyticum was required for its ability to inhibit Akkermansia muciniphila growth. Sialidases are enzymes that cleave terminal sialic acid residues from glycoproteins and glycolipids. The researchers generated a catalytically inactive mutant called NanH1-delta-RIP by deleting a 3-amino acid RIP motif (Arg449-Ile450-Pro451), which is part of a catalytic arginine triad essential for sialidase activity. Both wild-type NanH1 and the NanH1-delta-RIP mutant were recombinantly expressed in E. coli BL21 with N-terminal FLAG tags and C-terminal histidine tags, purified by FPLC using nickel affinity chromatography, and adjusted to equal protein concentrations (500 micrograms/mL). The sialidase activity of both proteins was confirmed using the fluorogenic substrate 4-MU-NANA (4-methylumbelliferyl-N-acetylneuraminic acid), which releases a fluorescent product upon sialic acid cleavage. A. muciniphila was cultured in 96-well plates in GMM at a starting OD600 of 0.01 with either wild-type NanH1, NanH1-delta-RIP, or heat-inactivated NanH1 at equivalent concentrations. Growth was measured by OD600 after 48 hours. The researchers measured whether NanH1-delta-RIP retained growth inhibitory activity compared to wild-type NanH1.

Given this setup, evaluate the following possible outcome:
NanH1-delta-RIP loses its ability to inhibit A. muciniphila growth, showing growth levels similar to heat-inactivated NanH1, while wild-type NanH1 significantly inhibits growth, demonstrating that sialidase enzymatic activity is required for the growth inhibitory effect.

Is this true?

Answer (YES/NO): YES